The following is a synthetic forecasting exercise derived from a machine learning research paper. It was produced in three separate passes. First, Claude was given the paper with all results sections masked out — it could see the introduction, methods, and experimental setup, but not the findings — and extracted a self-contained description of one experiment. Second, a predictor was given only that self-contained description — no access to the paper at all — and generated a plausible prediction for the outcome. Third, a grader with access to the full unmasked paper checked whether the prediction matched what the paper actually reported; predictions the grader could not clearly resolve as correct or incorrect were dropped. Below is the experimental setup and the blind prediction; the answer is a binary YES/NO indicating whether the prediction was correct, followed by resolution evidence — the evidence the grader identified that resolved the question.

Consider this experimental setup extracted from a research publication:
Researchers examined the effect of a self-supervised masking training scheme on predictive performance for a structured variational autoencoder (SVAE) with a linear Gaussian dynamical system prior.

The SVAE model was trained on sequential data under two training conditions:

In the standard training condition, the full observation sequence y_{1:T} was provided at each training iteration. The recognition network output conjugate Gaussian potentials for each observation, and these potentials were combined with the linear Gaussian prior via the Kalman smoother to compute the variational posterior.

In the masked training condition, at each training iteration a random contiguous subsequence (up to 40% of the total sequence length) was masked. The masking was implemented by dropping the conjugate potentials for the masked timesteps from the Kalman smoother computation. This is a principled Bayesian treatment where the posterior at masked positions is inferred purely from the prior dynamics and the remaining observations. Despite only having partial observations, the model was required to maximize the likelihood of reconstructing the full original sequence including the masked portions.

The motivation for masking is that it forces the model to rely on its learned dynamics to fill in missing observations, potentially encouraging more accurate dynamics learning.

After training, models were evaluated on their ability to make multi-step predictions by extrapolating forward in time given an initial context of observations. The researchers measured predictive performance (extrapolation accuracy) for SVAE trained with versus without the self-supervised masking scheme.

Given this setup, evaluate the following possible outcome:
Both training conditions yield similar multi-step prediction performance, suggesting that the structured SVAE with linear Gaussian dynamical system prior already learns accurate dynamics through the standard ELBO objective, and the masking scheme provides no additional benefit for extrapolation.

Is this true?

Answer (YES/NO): NO